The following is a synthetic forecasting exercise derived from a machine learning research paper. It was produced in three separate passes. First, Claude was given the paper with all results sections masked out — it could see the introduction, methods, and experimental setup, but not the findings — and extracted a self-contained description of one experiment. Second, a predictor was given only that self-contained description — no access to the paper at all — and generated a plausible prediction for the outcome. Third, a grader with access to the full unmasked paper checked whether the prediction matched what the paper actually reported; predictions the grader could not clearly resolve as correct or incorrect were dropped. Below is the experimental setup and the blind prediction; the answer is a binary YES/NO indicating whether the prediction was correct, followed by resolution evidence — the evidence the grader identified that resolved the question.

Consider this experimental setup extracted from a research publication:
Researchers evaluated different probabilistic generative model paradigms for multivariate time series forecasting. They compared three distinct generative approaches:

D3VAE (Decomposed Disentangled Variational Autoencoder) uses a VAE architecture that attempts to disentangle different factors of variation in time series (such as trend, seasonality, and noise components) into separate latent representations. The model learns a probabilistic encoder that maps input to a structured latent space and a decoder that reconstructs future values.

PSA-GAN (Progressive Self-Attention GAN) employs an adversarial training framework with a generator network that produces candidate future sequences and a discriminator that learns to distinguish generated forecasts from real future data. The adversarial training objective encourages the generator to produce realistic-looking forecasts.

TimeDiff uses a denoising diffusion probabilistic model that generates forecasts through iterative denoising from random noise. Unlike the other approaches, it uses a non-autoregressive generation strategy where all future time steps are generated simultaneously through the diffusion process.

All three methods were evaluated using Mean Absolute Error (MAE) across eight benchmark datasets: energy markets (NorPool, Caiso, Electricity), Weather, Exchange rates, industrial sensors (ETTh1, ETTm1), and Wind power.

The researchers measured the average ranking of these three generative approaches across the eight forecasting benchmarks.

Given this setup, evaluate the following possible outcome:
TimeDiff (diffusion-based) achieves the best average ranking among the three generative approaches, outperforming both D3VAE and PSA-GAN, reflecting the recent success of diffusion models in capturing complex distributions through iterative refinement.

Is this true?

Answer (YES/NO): YES